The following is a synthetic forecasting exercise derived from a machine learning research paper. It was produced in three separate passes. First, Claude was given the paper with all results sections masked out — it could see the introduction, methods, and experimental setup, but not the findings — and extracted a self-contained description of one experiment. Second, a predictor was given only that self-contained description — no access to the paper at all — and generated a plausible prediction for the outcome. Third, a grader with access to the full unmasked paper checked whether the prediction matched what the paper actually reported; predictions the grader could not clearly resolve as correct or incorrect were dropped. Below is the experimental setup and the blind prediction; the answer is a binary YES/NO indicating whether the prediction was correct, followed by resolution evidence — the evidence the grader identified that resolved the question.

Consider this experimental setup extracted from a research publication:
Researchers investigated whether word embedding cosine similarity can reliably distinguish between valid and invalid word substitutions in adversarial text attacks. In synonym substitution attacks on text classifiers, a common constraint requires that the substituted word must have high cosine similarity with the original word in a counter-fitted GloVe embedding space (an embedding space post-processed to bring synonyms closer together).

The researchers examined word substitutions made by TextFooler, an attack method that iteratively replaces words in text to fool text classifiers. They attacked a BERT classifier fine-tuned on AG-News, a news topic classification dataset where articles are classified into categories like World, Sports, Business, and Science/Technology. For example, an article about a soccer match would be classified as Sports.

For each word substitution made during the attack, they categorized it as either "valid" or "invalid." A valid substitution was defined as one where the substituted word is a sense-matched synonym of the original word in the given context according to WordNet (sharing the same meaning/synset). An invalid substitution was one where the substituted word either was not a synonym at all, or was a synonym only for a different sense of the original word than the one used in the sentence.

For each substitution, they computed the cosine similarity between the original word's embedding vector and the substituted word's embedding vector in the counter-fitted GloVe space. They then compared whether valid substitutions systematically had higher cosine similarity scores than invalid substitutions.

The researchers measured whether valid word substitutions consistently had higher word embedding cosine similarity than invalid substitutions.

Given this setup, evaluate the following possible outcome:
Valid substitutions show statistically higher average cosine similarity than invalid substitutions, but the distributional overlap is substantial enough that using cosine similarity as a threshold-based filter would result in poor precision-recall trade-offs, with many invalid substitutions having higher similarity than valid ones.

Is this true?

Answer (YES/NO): NO